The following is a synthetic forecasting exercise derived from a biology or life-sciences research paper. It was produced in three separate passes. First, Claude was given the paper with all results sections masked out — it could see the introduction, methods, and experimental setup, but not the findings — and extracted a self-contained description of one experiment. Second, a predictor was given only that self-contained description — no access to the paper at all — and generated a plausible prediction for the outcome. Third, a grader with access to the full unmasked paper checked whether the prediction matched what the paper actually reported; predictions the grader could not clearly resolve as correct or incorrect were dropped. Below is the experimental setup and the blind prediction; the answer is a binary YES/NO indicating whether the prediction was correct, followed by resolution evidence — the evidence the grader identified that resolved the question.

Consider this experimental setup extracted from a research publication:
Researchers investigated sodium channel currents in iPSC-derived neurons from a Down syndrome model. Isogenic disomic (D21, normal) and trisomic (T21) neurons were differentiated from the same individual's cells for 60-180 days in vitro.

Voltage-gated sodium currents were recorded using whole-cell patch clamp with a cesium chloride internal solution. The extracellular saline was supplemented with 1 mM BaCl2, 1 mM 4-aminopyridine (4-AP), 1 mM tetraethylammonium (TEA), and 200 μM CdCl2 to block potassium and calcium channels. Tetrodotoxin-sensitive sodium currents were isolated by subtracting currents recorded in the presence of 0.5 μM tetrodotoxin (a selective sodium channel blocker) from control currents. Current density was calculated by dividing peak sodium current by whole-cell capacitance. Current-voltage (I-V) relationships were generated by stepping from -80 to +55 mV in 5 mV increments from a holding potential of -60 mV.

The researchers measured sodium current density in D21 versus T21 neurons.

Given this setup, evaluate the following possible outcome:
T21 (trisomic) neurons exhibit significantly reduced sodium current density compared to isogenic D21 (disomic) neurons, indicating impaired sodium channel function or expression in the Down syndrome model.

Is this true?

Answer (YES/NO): NO